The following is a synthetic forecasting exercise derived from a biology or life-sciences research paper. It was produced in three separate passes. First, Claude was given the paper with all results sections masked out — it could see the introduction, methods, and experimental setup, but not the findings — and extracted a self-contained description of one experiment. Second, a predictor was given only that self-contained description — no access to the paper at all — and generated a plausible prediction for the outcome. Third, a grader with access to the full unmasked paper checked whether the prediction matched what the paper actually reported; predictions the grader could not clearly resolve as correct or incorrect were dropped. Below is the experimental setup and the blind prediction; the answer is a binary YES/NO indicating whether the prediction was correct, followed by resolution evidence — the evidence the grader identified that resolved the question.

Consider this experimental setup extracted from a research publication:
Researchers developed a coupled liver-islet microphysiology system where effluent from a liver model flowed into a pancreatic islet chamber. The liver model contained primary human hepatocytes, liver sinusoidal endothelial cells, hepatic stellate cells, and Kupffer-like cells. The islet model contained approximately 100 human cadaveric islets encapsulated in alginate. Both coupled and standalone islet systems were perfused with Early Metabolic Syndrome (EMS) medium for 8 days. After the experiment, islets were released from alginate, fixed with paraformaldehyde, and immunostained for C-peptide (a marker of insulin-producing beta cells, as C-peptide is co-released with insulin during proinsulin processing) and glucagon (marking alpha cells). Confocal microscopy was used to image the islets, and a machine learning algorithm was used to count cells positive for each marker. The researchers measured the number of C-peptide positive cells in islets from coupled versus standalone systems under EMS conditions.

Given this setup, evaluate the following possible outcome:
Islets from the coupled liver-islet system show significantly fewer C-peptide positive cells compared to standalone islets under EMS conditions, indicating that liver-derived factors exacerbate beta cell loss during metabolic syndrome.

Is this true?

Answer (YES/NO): NO